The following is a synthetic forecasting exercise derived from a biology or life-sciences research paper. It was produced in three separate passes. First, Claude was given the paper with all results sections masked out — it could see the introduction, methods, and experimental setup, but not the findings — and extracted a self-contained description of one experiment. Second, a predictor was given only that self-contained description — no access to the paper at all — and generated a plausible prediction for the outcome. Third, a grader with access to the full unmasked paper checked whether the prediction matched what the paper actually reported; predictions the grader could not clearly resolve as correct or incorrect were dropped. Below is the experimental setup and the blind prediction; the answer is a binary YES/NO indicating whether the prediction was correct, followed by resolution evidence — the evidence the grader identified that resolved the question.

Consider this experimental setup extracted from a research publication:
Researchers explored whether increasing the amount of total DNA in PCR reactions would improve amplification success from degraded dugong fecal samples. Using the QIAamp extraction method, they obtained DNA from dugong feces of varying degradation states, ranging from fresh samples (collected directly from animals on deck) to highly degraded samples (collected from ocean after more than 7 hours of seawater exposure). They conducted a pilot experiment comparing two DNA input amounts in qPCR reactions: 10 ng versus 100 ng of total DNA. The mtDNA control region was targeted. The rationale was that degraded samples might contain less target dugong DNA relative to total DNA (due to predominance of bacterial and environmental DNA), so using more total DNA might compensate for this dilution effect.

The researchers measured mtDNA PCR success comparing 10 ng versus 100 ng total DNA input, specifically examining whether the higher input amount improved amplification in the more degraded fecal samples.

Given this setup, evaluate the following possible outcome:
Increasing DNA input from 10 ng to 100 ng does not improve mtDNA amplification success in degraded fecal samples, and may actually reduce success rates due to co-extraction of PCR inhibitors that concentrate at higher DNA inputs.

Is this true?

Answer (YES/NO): NO